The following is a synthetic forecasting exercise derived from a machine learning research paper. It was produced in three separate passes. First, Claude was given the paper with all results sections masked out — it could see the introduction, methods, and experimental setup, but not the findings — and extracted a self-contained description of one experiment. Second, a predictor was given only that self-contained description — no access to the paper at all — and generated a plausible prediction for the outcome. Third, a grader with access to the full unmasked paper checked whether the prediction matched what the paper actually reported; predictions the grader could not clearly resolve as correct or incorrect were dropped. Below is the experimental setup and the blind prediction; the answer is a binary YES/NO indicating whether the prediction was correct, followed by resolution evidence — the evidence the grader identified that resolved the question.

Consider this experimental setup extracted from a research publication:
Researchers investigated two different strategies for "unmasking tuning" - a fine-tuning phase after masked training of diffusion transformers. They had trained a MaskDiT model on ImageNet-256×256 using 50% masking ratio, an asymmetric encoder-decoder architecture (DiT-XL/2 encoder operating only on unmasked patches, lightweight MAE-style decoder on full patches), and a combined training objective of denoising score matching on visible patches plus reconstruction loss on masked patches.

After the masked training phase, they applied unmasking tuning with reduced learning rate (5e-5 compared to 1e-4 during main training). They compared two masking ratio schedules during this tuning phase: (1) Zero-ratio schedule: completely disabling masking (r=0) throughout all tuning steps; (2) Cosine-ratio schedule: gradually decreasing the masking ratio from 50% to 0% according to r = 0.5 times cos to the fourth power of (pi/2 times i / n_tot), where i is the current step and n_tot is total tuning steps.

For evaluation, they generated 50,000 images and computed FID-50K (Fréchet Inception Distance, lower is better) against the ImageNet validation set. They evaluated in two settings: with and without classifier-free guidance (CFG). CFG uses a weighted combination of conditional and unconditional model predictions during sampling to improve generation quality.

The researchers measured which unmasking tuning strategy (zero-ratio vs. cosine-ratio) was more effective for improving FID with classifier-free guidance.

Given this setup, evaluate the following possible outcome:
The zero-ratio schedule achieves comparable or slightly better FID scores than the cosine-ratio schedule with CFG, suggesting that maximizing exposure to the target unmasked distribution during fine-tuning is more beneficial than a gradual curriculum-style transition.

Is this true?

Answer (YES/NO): YES